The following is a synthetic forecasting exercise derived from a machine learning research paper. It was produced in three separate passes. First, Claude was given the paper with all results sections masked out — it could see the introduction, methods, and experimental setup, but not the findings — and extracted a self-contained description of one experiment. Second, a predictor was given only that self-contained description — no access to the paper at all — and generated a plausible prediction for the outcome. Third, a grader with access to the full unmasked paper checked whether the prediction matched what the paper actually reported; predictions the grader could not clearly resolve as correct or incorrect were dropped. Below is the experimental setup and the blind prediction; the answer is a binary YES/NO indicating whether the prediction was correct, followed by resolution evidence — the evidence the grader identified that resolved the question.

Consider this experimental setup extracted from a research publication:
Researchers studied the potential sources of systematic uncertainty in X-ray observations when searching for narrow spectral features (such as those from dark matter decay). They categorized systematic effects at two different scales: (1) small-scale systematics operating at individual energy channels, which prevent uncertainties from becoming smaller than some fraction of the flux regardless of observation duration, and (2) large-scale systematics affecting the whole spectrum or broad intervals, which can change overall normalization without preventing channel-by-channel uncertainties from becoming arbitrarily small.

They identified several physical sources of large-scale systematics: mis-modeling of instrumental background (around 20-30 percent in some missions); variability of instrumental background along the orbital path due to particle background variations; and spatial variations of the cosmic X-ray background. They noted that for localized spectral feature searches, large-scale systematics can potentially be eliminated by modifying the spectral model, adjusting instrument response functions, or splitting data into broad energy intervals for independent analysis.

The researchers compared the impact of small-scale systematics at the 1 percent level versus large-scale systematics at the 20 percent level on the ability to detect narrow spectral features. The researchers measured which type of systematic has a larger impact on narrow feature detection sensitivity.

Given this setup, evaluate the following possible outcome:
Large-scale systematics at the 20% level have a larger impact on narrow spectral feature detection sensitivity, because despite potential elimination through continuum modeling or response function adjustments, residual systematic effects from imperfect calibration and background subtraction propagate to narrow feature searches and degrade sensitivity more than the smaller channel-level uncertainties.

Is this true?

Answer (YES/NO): NO